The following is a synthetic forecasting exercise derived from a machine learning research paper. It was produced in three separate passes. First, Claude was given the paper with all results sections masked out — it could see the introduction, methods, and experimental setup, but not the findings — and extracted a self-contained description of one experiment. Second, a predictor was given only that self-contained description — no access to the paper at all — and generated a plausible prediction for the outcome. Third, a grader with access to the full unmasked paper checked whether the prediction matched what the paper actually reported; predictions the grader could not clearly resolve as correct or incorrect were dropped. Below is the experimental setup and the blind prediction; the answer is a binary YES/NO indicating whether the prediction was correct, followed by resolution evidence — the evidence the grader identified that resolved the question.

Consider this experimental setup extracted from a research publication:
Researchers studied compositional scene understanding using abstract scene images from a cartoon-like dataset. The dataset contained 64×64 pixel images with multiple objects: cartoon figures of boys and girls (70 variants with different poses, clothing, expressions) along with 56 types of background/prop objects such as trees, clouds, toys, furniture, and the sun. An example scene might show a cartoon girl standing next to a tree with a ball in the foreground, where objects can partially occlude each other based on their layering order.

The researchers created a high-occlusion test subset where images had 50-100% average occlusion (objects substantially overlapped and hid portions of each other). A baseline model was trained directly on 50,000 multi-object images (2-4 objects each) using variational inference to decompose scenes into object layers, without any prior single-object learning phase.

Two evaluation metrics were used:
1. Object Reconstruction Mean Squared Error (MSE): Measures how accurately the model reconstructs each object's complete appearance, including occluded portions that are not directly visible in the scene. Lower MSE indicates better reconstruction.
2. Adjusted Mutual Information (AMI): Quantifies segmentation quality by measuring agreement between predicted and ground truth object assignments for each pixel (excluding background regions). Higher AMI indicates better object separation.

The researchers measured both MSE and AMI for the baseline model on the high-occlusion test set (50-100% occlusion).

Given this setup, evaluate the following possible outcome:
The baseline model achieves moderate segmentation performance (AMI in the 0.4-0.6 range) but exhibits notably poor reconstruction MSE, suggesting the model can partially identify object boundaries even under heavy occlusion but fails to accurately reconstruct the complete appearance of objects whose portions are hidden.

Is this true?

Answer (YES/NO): YES